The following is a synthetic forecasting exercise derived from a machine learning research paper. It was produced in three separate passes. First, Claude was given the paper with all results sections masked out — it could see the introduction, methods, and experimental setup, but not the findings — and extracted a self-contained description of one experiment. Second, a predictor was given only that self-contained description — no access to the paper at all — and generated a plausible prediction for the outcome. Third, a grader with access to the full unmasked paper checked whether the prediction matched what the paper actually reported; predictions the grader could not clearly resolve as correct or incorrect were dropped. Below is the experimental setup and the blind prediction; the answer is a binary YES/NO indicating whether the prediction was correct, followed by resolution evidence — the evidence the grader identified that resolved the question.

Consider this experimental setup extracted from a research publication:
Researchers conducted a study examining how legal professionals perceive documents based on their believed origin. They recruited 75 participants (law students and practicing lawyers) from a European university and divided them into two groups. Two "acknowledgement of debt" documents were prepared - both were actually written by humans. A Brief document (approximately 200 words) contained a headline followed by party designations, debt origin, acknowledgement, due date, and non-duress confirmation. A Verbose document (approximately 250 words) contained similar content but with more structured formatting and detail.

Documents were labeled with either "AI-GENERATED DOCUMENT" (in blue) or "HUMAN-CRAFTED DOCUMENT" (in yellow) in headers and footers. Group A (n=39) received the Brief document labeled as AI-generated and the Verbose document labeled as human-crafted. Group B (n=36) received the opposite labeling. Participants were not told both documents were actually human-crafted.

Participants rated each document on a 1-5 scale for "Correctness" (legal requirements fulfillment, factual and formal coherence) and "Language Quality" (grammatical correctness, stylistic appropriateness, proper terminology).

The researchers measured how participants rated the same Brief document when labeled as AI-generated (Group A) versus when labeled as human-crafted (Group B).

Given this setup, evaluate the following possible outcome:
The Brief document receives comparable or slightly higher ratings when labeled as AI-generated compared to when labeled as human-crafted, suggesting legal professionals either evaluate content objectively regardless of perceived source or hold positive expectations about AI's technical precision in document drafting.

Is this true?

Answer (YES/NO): NO